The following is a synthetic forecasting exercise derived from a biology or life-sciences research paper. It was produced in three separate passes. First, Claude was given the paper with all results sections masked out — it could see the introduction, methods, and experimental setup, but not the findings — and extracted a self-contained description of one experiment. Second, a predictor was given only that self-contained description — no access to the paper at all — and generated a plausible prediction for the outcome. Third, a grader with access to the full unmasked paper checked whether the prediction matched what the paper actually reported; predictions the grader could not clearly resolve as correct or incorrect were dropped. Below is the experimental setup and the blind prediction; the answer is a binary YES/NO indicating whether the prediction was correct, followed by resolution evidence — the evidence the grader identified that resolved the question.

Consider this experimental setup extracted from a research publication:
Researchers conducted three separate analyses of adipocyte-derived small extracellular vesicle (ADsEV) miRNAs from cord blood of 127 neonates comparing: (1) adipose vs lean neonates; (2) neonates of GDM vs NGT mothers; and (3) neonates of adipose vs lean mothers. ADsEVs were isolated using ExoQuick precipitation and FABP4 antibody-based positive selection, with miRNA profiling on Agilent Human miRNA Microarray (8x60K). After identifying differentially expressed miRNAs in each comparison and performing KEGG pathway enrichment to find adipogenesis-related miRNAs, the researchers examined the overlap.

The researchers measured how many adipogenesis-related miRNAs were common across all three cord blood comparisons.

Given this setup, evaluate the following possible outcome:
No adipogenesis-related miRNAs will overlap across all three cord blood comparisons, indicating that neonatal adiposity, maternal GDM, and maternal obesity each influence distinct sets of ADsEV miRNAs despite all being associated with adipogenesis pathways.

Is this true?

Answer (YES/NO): NO